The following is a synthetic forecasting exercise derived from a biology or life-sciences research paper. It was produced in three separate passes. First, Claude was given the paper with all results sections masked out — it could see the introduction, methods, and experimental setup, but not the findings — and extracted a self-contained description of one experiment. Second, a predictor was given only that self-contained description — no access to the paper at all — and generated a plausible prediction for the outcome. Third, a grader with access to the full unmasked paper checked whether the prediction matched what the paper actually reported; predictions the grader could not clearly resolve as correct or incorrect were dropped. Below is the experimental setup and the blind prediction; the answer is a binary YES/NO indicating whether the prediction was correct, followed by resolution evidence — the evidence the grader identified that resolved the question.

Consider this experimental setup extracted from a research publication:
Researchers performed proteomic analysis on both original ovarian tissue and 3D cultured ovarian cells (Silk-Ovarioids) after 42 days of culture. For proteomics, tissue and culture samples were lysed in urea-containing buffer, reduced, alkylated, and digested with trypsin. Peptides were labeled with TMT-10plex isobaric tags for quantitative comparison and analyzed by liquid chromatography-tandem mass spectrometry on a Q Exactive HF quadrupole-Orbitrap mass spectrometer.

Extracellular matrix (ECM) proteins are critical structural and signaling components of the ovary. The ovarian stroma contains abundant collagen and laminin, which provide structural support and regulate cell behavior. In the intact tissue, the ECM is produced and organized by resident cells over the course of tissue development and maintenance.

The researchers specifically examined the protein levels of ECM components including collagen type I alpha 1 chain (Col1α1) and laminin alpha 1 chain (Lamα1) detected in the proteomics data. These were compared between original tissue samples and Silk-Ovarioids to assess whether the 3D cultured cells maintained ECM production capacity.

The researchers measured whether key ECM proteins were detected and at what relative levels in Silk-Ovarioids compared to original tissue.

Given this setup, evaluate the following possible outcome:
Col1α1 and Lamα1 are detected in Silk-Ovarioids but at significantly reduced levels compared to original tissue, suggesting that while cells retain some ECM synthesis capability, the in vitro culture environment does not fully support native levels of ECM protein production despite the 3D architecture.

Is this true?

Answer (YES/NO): NO